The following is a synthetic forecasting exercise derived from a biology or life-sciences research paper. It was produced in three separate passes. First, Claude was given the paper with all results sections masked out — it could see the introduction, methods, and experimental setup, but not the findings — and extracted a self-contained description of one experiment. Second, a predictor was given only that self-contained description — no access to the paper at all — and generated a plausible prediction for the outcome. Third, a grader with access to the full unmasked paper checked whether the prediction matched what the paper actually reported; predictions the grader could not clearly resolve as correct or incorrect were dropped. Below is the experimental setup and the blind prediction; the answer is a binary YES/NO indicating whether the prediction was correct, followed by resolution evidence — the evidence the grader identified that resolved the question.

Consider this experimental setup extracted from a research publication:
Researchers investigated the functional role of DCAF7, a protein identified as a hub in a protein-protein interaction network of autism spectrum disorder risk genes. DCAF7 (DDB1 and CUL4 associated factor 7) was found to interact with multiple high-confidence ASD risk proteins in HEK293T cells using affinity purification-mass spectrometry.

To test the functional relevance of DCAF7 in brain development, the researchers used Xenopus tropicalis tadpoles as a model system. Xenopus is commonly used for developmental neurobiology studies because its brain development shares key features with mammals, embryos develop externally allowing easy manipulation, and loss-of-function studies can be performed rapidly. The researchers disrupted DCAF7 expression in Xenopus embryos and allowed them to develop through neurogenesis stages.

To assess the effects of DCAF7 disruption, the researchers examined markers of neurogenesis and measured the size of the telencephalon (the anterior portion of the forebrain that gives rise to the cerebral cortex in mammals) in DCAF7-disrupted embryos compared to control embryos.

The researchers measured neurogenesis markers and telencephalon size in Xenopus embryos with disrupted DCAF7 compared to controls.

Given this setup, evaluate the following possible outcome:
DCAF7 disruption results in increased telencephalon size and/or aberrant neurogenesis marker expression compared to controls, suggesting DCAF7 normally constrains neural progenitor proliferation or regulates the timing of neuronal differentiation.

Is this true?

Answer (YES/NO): NO